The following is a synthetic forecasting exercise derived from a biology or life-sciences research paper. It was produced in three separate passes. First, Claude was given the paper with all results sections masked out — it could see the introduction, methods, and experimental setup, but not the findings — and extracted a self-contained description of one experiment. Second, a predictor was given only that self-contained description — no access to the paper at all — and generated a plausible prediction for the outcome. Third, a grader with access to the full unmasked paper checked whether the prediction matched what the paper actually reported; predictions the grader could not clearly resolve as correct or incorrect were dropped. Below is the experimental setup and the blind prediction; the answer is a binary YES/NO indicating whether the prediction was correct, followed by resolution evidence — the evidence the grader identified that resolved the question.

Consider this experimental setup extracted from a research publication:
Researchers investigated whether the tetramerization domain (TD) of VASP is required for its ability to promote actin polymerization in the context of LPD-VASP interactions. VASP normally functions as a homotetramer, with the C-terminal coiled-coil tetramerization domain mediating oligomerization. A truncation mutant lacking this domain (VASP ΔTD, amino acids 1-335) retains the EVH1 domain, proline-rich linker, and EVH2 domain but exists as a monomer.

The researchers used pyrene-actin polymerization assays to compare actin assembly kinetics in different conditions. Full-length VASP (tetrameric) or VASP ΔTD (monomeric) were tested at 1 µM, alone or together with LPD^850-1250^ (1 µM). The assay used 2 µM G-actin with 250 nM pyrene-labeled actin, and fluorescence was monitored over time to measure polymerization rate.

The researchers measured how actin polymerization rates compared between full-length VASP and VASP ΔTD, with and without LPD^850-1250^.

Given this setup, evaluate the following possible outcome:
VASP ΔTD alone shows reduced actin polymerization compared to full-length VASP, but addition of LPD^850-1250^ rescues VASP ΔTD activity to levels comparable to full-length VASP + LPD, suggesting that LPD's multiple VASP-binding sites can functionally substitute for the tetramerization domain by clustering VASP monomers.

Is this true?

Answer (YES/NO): NO